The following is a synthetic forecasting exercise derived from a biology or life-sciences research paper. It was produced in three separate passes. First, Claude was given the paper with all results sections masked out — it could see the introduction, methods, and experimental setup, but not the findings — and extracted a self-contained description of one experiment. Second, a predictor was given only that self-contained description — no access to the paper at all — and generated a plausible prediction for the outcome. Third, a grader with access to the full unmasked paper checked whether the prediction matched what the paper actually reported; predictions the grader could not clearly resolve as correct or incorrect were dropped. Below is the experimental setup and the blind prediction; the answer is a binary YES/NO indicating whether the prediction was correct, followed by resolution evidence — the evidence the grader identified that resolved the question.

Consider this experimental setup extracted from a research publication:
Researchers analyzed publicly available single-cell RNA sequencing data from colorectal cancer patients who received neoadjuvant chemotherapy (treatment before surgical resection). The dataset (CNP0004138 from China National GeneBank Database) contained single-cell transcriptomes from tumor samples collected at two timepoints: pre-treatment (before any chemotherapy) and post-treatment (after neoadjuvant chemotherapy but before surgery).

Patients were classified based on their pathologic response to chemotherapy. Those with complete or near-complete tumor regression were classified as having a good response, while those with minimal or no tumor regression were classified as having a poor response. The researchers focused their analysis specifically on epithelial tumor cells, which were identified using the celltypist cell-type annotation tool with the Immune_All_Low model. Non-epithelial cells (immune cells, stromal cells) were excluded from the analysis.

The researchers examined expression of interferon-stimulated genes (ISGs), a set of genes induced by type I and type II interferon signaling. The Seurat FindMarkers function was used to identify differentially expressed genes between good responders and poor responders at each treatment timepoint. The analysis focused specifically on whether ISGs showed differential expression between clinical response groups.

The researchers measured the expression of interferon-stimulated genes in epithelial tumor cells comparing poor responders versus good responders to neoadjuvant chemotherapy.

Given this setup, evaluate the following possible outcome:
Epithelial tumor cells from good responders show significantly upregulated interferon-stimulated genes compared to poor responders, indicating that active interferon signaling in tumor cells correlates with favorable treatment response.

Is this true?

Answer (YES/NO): NO